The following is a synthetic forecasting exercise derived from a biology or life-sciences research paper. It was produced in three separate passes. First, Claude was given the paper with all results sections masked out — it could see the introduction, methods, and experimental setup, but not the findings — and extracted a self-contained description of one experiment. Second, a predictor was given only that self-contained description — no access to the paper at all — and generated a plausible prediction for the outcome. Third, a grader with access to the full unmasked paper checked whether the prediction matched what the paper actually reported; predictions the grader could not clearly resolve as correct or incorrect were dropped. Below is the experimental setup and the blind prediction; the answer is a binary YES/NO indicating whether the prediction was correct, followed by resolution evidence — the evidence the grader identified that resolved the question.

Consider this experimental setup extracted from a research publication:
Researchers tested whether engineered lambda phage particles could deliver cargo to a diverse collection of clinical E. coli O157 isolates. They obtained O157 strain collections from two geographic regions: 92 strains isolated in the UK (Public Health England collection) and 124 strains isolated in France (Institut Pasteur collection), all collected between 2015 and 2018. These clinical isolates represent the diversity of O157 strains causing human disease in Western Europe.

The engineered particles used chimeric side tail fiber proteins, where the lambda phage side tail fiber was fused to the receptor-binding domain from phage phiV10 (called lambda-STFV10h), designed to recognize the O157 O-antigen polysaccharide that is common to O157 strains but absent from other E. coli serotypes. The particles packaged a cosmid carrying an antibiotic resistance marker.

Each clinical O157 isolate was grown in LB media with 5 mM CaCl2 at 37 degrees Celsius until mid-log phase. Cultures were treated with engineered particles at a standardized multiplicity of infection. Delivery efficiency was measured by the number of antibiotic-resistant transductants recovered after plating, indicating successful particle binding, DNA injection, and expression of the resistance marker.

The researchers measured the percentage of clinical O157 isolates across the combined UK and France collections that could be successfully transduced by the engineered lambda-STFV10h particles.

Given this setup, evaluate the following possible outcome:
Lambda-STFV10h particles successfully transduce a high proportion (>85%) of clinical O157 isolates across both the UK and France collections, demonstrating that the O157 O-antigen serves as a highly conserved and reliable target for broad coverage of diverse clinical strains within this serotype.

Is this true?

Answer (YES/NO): YES